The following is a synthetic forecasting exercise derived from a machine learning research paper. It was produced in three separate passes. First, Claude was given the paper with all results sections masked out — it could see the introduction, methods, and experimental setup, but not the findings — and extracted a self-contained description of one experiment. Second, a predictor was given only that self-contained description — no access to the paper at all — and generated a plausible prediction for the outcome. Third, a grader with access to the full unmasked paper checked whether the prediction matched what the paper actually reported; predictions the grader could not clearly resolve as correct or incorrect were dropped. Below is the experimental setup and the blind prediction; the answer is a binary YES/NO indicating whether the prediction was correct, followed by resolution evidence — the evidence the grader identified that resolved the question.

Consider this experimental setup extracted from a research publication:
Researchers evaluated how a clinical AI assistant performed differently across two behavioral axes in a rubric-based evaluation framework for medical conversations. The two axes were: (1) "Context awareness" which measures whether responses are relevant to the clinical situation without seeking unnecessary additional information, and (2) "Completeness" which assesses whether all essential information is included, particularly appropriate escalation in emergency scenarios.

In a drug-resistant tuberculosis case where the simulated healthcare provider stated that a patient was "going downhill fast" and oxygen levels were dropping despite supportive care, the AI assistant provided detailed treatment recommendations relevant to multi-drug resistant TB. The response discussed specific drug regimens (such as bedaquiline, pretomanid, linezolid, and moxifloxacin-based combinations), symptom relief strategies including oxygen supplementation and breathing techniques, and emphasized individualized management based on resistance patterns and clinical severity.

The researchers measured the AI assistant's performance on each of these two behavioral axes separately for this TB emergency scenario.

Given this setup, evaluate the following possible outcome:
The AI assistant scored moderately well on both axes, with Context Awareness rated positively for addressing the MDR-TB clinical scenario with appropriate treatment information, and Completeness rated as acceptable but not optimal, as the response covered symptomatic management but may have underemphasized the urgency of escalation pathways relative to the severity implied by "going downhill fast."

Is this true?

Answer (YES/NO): NO